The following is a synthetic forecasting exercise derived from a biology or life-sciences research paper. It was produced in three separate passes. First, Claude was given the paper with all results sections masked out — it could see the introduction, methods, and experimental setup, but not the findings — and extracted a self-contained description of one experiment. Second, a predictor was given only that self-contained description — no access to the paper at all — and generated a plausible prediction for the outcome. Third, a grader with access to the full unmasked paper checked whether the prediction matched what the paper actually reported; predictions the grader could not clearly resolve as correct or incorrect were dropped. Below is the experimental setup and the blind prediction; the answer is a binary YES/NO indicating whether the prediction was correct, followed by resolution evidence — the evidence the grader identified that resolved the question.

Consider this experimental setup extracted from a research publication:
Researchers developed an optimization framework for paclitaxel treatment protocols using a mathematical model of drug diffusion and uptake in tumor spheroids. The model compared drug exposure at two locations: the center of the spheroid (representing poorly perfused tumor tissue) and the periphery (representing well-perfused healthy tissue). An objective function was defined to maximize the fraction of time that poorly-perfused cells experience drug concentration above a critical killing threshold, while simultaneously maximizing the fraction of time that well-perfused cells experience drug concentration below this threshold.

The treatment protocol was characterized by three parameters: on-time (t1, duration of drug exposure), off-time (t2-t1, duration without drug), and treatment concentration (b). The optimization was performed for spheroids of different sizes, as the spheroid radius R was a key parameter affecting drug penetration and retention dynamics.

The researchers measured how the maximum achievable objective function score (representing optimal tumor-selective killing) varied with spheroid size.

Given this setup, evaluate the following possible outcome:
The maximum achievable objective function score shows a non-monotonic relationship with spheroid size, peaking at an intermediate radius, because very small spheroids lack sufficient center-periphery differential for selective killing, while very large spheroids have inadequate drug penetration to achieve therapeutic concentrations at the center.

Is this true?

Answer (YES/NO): NO